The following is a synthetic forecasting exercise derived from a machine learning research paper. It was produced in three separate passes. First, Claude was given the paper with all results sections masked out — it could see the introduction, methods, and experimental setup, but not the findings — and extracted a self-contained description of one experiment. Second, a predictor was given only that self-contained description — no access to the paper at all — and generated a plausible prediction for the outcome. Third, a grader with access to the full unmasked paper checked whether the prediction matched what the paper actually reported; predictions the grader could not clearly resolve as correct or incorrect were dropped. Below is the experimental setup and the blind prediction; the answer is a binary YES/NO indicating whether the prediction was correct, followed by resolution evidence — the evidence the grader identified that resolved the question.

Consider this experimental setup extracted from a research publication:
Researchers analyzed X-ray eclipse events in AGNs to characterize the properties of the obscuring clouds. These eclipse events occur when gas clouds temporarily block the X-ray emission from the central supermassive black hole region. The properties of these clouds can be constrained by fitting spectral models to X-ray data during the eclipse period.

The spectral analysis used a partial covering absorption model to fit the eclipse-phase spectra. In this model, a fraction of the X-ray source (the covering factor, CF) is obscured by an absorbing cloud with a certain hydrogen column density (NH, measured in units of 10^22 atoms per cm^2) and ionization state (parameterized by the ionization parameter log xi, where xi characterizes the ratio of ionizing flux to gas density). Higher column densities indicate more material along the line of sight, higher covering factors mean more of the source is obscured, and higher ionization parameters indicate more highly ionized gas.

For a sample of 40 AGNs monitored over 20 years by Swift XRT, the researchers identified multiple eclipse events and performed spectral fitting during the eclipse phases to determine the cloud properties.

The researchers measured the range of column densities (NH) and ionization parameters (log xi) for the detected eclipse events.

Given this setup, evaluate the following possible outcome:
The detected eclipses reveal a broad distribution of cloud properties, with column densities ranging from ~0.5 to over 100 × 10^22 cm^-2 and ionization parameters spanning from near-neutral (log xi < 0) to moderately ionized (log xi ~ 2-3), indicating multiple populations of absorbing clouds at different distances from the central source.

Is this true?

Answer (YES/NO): NO